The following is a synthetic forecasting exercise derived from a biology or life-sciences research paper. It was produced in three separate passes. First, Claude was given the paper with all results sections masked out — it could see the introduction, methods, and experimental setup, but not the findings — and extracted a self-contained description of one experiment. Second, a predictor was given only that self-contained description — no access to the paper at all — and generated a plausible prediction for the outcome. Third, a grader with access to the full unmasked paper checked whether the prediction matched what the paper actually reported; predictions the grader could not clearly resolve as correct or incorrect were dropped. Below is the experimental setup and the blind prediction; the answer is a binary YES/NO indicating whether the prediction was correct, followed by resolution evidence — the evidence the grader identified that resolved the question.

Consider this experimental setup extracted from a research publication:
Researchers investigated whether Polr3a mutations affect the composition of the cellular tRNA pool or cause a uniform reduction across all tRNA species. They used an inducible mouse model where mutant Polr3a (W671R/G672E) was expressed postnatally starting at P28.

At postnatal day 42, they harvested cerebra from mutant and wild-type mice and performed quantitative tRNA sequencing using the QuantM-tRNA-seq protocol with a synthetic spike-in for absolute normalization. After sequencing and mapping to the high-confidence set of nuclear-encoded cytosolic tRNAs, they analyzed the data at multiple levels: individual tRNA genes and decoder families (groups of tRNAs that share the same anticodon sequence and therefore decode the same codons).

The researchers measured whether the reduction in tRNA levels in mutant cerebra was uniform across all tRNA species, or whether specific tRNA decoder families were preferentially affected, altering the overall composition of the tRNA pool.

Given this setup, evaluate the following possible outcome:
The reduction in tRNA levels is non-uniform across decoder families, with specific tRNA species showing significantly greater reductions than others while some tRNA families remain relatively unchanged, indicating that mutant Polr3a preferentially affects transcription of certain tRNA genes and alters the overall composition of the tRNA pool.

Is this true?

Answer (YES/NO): YES